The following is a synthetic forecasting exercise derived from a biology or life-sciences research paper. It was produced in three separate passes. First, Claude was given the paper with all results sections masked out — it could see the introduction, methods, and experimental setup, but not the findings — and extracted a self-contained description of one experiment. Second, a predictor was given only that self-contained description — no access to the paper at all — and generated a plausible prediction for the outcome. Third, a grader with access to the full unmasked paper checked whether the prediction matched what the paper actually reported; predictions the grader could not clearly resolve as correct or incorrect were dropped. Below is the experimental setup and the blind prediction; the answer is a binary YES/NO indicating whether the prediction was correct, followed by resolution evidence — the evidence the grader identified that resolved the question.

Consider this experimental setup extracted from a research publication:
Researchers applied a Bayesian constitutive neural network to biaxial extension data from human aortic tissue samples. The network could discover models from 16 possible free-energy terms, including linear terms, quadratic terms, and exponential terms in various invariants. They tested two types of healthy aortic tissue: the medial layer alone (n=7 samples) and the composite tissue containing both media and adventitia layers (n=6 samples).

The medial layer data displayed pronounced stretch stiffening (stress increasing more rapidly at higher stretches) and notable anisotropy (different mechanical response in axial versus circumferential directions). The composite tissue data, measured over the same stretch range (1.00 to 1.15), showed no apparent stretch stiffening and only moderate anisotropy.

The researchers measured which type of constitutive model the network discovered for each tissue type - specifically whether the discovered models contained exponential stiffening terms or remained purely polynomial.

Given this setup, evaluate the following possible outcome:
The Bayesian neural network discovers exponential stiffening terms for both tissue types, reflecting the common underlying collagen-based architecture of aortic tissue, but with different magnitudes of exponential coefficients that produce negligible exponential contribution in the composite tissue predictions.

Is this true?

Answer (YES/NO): NO